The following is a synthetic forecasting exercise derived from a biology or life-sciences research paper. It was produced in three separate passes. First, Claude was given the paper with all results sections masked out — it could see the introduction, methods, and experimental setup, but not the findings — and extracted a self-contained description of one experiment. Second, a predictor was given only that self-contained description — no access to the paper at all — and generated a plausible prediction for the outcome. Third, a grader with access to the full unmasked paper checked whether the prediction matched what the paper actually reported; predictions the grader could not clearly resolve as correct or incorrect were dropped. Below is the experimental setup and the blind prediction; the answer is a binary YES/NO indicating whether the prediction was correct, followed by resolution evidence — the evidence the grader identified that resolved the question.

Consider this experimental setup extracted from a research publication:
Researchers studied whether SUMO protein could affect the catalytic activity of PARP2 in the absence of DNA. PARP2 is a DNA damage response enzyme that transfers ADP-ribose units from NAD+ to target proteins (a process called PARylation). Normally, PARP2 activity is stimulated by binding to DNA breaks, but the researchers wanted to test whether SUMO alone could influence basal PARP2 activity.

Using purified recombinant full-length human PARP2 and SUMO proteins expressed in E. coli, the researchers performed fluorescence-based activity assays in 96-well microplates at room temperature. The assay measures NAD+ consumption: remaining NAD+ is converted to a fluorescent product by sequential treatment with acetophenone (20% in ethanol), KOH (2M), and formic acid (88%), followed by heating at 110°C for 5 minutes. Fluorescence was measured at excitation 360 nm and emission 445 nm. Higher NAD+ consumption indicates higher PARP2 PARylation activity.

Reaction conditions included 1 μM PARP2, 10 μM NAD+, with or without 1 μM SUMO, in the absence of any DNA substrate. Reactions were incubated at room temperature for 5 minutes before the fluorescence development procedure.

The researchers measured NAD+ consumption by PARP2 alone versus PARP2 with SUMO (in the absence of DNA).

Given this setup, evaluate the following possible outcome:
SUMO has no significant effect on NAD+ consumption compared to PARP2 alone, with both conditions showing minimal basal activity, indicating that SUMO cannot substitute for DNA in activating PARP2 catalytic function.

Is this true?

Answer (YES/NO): NO